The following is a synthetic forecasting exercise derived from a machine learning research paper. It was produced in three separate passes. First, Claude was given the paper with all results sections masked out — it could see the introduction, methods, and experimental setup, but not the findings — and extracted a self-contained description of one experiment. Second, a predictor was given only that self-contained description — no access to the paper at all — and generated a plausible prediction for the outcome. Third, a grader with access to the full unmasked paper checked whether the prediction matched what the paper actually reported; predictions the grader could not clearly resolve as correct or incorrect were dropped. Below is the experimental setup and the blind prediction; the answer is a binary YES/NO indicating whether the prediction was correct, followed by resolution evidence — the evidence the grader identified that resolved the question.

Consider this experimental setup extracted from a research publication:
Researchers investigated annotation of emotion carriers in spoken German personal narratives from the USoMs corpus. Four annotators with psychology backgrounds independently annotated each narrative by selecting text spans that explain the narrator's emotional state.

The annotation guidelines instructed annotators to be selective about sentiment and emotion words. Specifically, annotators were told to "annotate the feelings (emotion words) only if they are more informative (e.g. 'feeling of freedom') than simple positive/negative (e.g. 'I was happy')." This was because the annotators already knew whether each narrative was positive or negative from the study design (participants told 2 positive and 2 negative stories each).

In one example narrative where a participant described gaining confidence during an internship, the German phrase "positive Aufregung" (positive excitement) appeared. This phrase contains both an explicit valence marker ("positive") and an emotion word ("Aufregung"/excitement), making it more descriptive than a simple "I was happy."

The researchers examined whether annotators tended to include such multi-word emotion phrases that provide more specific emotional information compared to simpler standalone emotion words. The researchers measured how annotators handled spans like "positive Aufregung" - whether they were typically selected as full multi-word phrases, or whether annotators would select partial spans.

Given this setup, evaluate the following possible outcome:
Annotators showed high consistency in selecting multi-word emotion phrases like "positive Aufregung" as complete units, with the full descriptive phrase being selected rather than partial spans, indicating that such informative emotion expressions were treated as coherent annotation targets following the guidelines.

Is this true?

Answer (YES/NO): NO